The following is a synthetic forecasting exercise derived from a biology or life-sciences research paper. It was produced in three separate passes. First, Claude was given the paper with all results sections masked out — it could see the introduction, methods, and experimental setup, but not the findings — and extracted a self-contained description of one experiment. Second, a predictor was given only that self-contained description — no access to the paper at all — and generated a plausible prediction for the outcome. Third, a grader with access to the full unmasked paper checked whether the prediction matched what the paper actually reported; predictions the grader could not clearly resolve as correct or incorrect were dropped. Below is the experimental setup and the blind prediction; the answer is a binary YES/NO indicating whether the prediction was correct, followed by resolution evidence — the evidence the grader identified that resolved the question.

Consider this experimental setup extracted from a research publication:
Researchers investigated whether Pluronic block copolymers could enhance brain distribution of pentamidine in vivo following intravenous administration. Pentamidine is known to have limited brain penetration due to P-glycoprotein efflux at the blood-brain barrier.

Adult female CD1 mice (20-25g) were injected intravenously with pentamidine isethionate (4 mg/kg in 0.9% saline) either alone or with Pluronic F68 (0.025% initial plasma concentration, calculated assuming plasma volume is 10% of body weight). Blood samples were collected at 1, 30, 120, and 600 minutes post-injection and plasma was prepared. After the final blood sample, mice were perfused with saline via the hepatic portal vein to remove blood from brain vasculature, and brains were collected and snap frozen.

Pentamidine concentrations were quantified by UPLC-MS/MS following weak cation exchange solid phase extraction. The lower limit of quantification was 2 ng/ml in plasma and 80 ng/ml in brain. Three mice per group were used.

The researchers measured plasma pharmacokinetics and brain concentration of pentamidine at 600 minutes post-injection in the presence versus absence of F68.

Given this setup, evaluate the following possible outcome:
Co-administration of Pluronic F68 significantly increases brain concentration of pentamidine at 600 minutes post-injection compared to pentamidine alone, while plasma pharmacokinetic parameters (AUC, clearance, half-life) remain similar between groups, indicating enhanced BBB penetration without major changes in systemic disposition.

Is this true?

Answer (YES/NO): NO